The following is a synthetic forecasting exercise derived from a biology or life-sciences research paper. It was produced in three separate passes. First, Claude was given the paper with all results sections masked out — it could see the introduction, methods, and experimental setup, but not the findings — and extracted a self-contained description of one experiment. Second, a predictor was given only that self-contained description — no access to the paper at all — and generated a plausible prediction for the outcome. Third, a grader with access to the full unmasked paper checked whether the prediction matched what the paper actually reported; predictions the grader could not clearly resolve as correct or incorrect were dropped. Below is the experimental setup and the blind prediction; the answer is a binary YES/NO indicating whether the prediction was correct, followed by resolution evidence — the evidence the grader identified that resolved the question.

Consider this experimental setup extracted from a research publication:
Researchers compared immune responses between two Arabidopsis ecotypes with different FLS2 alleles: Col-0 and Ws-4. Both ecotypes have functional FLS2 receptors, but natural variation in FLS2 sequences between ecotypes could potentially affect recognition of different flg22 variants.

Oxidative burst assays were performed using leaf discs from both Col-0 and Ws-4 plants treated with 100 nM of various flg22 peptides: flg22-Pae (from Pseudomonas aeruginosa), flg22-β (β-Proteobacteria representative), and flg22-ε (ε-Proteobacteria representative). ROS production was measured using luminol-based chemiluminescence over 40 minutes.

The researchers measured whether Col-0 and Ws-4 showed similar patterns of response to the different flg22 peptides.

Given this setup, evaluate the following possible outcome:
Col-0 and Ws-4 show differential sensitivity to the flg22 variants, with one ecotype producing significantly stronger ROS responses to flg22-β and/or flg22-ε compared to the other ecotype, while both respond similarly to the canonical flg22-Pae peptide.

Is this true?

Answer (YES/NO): NO